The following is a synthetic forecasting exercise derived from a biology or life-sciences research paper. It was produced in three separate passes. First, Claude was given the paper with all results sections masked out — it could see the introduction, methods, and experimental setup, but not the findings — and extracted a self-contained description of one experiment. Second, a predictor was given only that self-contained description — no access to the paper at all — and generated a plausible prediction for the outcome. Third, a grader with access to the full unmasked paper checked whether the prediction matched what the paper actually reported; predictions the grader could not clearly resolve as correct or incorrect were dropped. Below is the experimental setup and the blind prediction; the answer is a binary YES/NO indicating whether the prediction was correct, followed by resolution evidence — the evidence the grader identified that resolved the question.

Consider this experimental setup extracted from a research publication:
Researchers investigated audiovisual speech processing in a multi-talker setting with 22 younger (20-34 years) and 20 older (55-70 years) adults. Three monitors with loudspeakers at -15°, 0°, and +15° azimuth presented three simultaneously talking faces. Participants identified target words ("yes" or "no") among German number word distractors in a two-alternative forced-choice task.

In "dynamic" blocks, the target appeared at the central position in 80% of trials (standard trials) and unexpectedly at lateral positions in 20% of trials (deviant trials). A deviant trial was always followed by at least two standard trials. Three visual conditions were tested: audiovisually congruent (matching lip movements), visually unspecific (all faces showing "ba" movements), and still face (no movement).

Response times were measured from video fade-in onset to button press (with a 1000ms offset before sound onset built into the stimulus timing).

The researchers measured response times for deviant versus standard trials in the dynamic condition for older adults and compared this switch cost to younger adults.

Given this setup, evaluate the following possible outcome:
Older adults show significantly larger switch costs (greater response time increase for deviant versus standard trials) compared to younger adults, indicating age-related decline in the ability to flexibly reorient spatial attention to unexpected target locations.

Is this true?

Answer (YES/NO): NO